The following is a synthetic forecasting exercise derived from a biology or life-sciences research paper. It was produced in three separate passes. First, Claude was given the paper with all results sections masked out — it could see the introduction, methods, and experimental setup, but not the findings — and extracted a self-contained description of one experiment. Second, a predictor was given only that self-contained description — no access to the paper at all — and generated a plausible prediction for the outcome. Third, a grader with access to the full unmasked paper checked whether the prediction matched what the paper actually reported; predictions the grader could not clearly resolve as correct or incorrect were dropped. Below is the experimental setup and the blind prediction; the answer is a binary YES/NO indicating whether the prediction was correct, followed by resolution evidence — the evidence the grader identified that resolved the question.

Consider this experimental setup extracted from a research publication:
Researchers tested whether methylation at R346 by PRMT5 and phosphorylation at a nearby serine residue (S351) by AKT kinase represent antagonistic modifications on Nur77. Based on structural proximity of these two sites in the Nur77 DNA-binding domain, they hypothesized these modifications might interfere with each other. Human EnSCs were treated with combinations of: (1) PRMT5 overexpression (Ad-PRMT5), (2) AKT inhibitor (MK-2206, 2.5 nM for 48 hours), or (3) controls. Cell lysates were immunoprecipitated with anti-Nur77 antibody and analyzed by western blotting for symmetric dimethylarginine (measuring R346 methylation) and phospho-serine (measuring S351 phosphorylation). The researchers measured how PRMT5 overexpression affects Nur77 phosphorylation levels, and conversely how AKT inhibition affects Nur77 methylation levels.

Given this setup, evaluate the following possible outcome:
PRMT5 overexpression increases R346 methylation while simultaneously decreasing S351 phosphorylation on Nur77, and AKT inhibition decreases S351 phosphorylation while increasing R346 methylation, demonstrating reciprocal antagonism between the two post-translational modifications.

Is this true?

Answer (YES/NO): NO